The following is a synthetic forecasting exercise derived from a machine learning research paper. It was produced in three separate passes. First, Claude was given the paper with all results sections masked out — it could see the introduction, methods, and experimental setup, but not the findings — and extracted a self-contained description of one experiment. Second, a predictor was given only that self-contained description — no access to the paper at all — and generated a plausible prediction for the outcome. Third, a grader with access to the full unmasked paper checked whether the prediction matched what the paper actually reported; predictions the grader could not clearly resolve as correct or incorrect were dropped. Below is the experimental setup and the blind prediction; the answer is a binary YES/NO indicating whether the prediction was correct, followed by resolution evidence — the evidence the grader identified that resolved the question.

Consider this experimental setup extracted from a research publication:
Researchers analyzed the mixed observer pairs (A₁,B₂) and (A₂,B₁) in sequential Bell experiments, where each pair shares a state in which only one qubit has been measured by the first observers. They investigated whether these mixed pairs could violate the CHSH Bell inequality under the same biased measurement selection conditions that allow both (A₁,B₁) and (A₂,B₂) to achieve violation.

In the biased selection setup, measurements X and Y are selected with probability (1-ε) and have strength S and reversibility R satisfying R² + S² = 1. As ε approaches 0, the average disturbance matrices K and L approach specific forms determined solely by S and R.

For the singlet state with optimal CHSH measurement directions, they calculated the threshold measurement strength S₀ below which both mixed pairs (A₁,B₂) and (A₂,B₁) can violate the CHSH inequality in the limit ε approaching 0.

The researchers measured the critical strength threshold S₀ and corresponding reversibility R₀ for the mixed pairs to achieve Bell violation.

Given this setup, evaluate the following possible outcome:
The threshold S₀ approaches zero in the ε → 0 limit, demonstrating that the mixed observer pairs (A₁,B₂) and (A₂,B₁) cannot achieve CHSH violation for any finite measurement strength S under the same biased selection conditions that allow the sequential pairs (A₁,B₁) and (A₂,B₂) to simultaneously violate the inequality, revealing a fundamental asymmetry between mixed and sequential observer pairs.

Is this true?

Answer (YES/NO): NO